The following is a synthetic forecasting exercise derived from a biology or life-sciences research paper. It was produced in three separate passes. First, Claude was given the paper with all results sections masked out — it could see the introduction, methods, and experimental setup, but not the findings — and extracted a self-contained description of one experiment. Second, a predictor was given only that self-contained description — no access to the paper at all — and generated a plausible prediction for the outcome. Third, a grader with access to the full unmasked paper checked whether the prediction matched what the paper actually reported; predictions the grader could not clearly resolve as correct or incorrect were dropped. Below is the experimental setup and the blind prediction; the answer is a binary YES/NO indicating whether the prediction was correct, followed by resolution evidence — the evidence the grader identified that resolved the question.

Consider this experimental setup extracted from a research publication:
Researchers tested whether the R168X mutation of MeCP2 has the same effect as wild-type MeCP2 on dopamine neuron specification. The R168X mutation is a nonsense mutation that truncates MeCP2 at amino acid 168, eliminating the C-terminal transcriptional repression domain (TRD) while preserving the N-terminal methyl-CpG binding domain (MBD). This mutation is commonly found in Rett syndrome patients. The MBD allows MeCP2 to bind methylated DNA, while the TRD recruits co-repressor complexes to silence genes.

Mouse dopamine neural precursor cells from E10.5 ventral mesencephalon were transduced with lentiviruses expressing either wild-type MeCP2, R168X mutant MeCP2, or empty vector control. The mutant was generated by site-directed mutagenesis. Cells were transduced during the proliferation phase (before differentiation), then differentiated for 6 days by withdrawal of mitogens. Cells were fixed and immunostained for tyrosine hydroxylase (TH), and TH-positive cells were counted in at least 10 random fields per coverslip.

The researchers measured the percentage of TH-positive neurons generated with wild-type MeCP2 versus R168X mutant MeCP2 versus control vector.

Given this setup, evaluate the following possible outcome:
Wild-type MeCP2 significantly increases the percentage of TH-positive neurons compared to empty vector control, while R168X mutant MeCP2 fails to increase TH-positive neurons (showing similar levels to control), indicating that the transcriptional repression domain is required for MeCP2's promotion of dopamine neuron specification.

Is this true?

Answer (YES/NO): NO